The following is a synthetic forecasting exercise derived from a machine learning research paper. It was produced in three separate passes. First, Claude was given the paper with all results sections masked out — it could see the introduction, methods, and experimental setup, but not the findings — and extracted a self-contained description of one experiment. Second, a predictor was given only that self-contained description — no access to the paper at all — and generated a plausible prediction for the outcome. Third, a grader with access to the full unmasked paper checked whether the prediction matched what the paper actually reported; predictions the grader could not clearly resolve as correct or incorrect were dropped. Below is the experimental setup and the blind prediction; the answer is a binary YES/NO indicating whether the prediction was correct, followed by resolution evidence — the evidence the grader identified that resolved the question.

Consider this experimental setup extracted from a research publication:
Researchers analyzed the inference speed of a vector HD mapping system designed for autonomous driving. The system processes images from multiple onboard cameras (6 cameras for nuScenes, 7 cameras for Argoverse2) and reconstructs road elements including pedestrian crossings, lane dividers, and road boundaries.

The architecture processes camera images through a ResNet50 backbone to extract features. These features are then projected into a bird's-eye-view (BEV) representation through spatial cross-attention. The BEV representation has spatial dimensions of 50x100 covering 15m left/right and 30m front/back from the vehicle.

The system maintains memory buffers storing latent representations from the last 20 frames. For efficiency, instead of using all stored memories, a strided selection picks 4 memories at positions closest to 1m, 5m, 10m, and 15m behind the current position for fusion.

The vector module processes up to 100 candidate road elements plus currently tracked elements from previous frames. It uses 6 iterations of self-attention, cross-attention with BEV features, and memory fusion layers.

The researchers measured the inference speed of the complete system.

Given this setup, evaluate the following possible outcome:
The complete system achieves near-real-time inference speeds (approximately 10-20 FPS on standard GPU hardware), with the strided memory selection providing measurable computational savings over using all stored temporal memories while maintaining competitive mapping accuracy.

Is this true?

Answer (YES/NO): NO